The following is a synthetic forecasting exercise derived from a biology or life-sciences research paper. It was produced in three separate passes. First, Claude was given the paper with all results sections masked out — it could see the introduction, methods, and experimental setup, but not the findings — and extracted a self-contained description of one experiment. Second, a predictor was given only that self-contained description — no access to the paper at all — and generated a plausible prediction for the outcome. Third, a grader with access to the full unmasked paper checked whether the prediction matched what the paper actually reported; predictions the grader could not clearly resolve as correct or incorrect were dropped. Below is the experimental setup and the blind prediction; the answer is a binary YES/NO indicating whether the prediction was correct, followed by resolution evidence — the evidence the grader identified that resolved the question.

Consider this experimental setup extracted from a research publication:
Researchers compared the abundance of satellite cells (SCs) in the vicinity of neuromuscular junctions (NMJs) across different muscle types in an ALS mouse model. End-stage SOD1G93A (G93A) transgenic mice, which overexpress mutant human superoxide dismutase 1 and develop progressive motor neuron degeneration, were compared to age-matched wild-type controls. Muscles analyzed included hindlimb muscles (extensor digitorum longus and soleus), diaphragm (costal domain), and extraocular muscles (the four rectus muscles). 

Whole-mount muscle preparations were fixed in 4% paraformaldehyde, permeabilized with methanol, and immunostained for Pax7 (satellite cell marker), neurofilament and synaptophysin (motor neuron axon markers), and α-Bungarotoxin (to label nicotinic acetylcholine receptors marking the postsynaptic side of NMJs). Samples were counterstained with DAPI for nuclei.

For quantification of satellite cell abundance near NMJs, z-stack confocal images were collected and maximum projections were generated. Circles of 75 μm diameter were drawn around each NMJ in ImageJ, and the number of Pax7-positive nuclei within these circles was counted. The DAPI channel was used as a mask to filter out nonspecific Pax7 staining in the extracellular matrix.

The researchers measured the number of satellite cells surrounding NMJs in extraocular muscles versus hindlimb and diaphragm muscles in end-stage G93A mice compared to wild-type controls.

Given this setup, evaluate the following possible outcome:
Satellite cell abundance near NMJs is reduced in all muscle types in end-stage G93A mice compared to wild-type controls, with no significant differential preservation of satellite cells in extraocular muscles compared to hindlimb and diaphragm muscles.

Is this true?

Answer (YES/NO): NO